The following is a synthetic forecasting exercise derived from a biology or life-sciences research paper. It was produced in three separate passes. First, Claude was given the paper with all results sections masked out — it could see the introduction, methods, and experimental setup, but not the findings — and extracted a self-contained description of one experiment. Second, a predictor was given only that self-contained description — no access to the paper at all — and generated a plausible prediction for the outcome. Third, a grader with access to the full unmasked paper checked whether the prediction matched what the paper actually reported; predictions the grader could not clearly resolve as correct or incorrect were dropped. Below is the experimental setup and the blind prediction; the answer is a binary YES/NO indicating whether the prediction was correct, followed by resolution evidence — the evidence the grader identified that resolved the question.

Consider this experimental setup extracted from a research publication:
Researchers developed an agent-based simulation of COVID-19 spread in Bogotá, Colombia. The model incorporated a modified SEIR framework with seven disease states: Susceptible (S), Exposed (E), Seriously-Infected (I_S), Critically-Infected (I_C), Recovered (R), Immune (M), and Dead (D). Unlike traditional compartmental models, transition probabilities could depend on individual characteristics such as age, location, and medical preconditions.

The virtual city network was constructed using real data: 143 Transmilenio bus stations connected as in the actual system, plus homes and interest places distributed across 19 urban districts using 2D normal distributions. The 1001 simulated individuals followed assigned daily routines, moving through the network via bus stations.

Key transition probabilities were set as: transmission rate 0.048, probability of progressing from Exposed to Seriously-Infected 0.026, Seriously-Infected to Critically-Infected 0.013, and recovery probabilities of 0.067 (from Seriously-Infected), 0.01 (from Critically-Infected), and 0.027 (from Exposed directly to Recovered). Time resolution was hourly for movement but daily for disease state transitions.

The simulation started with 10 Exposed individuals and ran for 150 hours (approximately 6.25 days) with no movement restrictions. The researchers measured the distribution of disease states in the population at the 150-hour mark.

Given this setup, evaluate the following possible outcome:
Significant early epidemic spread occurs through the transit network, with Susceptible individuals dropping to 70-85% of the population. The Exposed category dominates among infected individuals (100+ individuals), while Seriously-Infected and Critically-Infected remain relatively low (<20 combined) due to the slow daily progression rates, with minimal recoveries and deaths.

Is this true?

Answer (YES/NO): NO